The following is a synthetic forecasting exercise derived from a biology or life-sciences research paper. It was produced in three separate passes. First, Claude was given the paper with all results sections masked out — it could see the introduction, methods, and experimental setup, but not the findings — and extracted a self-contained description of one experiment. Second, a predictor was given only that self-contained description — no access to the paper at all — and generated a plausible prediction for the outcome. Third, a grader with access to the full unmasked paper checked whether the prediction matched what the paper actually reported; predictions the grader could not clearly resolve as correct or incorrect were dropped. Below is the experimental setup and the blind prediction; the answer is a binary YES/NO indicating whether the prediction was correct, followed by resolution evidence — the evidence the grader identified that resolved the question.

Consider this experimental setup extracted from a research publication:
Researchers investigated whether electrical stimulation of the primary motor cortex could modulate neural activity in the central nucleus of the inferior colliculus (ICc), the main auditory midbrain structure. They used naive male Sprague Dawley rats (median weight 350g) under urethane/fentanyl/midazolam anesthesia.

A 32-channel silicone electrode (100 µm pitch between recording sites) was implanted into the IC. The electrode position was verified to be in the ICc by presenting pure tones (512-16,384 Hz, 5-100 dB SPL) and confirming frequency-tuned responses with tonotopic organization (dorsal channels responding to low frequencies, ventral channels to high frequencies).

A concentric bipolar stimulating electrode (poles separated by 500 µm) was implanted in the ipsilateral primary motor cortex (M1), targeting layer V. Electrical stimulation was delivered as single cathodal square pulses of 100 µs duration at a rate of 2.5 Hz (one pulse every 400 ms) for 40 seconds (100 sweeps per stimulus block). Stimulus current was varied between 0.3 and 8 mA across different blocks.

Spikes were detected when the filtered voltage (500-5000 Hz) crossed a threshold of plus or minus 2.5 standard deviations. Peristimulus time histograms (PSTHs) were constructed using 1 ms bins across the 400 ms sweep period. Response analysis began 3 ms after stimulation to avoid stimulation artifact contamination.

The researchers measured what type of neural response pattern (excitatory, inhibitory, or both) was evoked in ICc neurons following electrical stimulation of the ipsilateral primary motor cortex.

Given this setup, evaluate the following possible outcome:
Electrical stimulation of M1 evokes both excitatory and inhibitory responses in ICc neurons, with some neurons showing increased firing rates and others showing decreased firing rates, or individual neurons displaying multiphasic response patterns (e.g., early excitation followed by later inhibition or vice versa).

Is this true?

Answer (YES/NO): YES